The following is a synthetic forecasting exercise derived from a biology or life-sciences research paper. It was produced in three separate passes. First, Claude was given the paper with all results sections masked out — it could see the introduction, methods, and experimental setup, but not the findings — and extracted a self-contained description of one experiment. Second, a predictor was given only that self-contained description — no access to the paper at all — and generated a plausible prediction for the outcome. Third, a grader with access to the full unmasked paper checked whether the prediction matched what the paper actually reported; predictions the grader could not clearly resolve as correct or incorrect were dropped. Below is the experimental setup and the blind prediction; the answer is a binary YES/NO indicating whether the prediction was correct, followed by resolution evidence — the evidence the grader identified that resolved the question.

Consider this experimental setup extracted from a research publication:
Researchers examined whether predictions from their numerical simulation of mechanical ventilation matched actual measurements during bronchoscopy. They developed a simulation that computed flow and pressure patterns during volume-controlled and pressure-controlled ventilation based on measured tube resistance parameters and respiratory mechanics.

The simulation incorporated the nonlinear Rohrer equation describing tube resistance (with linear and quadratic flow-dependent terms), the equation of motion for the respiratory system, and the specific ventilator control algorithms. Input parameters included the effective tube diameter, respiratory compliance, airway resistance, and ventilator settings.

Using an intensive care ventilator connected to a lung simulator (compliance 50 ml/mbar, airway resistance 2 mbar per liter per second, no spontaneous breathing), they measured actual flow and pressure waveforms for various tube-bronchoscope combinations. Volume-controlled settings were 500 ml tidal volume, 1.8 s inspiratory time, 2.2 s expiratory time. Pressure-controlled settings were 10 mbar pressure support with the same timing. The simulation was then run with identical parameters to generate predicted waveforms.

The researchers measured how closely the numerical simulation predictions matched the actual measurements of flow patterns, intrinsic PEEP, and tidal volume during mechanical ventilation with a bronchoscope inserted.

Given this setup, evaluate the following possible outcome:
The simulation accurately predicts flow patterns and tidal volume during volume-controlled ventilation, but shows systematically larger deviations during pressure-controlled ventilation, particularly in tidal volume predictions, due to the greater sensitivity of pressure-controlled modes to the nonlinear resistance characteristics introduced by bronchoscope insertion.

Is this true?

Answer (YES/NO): NO